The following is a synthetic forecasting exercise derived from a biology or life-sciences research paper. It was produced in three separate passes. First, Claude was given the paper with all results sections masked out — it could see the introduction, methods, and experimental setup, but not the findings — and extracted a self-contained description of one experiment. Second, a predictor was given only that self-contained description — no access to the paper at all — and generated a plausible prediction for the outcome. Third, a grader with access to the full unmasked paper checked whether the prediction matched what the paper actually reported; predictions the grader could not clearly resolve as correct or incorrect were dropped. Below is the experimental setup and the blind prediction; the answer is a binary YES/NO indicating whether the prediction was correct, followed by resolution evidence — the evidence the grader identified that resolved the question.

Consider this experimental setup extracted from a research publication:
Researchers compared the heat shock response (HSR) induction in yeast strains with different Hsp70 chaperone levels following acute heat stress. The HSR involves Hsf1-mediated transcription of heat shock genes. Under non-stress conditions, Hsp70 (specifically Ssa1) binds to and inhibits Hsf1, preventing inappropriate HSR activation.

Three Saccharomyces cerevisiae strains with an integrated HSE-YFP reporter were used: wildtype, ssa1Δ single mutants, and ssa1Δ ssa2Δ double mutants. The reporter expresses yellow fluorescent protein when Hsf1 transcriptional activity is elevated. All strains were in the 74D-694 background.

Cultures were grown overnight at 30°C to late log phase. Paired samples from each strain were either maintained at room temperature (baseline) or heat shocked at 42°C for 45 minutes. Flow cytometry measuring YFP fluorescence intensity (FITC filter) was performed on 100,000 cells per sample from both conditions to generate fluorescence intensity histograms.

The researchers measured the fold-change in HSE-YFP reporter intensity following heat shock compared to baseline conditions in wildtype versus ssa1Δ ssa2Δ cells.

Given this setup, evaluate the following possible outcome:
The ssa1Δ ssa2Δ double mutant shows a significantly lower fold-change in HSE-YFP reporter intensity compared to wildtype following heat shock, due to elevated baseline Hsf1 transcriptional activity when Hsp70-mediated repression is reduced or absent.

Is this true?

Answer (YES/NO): NO